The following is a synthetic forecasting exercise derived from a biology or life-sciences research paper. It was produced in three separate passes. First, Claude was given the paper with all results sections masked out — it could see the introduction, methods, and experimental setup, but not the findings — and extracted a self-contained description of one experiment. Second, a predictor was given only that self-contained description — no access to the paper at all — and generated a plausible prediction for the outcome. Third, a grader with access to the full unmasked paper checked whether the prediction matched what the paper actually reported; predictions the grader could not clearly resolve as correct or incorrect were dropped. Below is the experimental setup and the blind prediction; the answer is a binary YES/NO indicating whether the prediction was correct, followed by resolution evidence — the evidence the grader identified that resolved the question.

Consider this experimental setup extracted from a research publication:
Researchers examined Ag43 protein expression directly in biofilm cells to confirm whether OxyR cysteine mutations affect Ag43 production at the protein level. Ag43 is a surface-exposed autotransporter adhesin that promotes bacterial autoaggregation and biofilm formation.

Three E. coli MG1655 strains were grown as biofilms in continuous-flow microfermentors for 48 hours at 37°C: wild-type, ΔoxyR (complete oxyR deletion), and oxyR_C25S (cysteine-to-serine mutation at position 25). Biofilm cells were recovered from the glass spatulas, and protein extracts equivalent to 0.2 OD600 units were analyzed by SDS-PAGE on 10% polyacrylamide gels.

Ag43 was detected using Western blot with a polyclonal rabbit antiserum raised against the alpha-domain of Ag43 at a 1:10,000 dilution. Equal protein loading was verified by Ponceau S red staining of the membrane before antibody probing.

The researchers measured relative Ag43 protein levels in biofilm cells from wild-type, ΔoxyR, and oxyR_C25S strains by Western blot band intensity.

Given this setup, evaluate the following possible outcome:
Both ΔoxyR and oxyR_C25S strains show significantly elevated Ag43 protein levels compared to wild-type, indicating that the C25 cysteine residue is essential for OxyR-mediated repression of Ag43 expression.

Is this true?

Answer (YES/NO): YES